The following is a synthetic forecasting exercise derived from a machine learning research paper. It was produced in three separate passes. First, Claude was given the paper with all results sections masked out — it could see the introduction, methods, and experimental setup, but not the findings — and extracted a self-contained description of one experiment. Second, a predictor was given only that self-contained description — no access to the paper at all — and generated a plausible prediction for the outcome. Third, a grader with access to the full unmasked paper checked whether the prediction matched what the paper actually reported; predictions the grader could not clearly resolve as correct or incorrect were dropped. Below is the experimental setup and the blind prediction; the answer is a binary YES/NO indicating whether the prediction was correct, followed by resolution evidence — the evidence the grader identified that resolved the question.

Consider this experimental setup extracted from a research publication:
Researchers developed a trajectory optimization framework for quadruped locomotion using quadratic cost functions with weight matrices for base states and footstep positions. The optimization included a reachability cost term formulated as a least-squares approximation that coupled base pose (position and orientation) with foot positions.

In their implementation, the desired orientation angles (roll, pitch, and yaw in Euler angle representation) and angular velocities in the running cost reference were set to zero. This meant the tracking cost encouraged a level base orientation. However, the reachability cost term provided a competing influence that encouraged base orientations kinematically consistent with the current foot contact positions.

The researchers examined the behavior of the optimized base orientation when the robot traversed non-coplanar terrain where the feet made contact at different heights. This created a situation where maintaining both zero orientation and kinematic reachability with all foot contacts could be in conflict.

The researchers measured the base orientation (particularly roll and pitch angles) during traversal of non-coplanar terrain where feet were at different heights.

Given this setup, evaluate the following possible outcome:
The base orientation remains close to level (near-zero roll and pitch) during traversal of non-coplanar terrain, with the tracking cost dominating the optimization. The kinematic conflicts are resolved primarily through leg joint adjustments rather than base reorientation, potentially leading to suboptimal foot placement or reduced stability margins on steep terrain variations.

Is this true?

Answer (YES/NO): NO